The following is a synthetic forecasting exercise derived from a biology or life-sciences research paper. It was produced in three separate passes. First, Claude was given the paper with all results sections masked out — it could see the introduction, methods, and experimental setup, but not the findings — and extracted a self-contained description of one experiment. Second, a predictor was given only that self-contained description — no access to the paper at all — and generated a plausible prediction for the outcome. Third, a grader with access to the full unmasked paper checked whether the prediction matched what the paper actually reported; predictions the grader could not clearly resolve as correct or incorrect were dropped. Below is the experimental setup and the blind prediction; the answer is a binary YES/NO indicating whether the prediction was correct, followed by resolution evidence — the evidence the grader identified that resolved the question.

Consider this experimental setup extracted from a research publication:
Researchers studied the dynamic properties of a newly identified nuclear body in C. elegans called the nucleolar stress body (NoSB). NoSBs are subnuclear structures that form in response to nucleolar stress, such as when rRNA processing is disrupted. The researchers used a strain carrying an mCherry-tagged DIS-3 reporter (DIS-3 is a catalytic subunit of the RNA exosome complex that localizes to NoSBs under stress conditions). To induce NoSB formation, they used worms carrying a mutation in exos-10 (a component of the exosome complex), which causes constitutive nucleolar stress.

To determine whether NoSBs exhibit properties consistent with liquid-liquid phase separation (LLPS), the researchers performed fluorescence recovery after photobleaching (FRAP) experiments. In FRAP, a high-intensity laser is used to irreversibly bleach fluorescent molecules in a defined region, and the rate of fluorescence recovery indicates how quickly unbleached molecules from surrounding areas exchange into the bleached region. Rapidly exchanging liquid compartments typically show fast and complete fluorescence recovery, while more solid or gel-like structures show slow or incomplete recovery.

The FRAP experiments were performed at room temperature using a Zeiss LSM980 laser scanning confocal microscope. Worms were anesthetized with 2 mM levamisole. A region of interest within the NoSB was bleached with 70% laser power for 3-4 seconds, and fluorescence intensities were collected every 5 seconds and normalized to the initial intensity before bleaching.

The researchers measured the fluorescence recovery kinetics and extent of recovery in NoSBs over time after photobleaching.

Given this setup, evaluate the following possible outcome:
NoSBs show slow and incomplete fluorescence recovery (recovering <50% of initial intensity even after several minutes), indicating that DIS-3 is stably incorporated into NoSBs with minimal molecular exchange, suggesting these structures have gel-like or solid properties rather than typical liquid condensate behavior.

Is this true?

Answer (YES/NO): YES